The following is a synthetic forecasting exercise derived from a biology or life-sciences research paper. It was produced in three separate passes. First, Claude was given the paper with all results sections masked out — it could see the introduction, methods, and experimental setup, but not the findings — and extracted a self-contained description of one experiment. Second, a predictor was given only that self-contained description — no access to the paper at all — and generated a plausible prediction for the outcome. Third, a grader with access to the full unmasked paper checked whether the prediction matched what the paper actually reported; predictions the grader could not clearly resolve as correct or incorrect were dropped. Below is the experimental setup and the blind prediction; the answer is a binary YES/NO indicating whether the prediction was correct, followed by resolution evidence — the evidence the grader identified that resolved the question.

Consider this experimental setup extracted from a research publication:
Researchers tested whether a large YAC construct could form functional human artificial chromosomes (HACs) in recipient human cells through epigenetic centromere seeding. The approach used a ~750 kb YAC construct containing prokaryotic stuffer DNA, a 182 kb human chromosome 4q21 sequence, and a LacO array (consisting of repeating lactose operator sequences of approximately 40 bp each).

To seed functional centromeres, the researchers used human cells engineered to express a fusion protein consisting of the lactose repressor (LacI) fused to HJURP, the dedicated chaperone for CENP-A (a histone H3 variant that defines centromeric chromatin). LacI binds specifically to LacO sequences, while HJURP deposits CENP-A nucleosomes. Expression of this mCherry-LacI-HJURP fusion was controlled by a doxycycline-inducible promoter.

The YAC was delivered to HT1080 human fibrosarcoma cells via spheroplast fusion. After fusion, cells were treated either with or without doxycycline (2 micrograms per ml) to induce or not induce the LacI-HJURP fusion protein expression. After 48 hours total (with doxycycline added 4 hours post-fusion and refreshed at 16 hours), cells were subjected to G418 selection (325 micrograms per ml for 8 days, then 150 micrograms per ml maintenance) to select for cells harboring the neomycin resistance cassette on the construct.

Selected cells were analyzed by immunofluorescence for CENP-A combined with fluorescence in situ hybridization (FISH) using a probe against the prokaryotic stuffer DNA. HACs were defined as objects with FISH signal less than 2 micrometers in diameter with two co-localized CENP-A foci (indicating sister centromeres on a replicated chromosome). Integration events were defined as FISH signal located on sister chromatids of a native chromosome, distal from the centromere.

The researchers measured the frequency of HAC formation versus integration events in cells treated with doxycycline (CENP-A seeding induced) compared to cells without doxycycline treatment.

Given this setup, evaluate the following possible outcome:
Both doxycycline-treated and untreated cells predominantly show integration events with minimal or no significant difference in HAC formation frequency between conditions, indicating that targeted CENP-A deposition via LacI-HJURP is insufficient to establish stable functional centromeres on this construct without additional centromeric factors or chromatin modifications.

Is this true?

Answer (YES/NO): NO